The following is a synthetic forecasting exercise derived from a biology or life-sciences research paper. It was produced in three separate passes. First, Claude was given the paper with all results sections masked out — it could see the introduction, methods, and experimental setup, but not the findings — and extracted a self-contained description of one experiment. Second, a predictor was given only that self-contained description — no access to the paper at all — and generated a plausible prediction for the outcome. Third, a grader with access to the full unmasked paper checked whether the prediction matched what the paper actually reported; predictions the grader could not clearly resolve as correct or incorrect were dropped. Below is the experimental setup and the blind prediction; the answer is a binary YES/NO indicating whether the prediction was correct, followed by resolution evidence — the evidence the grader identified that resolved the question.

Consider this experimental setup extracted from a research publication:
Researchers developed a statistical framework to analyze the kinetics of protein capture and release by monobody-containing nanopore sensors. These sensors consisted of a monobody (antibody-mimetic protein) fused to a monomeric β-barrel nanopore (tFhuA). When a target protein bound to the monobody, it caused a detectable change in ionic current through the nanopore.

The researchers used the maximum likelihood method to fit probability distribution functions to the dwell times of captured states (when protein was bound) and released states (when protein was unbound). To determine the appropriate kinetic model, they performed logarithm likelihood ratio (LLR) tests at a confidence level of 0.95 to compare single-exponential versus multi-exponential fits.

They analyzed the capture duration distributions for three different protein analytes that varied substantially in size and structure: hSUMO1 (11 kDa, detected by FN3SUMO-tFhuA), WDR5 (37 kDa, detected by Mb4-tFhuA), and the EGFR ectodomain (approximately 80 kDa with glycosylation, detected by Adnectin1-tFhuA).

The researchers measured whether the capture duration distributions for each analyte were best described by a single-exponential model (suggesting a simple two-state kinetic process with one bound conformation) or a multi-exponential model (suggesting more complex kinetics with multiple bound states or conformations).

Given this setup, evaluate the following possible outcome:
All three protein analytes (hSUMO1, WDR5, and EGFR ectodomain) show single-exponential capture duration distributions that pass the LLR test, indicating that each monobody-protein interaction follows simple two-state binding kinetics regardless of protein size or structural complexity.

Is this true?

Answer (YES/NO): NO